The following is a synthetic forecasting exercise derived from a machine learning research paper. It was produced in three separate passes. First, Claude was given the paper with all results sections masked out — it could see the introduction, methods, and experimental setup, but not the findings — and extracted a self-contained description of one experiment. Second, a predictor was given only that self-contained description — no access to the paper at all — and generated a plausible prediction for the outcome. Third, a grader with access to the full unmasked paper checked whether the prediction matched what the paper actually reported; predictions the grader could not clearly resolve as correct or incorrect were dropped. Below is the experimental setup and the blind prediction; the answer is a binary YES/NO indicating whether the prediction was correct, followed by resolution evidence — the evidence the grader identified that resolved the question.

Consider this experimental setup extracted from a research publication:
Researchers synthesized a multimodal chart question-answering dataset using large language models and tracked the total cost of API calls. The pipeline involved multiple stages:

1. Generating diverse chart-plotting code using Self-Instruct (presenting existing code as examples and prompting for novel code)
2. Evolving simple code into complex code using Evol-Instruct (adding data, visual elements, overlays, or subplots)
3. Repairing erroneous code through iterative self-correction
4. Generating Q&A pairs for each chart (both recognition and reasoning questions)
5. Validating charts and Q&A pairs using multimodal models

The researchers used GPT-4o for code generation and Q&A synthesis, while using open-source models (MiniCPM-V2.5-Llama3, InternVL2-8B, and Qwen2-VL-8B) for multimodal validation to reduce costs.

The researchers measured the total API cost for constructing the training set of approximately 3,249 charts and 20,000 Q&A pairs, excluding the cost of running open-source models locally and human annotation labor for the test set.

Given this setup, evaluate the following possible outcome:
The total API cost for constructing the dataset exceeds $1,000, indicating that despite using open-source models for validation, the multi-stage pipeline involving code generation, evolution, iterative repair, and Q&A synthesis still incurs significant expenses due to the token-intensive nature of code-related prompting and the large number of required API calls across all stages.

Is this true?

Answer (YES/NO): NO